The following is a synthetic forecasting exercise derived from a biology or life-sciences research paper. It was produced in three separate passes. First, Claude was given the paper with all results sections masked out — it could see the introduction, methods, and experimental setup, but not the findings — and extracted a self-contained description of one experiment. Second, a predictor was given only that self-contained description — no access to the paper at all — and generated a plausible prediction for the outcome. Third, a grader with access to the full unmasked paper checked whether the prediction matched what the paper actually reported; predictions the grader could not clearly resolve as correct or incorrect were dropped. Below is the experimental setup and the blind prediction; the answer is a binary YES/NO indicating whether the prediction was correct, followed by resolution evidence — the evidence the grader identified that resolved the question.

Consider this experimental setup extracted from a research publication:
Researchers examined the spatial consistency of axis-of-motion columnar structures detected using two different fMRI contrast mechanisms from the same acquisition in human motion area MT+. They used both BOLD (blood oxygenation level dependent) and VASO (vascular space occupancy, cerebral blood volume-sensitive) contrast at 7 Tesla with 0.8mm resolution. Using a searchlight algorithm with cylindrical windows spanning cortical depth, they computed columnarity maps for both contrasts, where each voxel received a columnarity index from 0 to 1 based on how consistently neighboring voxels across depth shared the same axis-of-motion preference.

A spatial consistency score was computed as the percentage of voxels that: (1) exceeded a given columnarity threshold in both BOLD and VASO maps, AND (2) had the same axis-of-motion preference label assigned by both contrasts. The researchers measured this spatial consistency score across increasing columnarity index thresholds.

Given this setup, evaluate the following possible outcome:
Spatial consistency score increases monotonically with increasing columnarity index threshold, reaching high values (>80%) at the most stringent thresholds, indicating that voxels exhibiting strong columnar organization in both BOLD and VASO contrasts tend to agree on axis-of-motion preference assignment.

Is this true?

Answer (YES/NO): NO